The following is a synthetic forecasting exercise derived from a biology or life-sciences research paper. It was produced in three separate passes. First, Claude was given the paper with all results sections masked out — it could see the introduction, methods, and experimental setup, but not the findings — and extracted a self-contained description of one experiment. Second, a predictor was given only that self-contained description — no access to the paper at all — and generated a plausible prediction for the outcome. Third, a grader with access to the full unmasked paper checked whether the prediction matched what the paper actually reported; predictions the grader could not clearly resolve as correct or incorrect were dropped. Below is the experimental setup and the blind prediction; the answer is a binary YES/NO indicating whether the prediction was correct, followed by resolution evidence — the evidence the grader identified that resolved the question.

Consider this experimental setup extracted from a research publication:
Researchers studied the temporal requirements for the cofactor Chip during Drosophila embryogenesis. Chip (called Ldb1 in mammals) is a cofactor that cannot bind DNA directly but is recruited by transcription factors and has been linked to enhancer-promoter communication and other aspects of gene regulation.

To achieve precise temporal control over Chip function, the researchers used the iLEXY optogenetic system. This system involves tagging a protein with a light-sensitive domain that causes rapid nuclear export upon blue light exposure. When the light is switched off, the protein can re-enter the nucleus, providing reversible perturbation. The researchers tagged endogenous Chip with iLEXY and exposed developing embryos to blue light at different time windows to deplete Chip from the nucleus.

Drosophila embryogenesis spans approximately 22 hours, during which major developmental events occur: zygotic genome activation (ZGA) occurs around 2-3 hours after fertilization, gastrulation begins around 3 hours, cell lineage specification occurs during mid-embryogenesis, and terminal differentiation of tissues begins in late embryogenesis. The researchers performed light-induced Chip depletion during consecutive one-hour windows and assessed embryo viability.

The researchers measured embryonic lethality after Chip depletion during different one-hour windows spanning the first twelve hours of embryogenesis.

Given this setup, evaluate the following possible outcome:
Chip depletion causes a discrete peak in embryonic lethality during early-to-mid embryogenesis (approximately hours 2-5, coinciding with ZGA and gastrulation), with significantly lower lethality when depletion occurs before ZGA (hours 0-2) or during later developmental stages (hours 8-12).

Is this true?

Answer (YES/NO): NO